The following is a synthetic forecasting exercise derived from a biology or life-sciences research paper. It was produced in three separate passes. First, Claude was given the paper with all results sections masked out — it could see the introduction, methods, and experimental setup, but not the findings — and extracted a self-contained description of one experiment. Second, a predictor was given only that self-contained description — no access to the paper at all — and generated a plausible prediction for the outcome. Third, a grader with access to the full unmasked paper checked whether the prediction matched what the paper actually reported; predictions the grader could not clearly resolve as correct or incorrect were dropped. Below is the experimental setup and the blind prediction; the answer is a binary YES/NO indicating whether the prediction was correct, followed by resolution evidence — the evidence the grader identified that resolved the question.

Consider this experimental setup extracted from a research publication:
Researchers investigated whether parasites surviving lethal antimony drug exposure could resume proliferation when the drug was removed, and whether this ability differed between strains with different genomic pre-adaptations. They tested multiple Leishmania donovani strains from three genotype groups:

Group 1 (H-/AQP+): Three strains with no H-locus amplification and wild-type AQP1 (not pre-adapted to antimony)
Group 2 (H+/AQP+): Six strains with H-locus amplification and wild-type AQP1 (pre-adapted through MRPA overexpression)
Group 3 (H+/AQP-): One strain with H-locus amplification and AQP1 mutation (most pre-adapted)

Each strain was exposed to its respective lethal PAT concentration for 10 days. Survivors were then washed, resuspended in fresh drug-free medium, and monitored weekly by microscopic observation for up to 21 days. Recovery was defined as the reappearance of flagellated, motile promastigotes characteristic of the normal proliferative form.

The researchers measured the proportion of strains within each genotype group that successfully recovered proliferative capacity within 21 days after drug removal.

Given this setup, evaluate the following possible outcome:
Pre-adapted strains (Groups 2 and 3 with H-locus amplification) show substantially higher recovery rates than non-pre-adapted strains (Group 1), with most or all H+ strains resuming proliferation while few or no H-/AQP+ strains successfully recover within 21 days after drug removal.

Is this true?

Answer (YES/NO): NO